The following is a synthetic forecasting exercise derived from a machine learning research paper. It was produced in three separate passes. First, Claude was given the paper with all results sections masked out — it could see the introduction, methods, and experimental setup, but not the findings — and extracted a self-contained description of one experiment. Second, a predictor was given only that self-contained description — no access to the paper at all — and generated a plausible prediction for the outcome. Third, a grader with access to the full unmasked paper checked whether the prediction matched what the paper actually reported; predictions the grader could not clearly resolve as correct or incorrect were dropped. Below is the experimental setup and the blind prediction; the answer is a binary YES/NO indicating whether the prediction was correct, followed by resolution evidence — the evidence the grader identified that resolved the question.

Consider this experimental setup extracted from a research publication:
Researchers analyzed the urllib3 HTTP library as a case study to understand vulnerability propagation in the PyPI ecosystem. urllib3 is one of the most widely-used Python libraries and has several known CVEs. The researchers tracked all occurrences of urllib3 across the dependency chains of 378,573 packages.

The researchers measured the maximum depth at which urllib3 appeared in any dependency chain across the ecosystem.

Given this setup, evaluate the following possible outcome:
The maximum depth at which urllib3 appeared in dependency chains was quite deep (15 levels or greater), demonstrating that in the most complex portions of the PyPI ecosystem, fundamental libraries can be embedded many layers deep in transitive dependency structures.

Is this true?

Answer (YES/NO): YES